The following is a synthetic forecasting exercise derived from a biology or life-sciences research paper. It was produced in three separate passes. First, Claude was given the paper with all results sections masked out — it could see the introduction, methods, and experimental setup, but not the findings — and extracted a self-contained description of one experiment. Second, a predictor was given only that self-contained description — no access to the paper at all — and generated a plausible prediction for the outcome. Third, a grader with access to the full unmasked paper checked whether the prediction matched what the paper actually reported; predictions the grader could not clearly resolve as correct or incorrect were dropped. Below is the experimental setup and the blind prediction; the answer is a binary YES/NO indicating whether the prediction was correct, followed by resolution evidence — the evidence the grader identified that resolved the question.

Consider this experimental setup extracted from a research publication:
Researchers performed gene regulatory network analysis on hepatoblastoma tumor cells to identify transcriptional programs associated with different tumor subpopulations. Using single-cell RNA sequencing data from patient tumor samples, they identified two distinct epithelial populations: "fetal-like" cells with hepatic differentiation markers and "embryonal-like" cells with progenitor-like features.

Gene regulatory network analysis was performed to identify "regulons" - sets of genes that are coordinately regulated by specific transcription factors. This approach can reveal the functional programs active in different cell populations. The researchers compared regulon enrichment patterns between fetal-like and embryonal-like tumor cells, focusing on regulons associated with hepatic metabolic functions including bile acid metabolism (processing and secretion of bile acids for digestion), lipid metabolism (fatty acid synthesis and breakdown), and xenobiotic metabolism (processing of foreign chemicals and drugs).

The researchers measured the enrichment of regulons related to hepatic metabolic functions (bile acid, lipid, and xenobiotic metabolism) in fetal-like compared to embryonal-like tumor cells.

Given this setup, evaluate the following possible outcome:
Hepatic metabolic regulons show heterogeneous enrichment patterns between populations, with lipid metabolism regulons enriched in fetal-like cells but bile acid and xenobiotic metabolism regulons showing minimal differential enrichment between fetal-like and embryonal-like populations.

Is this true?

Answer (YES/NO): NO